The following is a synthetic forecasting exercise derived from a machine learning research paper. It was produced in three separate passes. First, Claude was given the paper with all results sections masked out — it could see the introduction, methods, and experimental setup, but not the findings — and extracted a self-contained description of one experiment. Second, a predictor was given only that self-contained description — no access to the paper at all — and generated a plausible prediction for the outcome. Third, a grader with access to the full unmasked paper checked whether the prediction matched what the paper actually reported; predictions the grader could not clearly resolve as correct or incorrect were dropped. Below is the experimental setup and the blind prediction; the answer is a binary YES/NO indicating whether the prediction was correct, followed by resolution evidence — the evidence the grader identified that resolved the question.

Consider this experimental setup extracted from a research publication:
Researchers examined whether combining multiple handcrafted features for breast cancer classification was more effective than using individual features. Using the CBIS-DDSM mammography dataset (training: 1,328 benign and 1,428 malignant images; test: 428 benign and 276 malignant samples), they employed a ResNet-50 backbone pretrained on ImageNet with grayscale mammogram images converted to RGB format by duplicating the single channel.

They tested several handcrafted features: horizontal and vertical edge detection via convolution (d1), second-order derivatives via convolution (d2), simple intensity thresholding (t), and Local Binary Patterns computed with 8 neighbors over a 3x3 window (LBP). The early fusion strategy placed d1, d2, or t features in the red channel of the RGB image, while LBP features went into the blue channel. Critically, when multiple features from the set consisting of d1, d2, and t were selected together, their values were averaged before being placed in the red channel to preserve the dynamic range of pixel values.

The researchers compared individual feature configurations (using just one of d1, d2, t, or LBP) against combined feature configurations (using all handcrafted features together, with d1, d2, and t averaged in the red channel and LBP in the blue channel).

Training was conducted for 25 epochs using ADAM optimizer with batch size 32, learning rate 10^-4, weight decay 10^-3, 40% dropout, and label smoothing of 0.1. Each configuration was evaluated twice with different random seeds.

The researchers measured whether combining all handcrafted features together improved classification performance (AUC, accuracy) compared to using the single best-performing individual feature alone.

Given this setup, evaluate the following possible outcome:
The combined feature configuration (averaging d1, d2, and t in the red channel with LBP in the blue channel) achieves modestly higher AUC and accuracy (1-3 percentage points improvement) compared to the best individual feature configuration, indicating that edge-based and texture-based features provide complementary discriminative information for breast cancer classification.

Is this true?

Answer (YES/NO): NO